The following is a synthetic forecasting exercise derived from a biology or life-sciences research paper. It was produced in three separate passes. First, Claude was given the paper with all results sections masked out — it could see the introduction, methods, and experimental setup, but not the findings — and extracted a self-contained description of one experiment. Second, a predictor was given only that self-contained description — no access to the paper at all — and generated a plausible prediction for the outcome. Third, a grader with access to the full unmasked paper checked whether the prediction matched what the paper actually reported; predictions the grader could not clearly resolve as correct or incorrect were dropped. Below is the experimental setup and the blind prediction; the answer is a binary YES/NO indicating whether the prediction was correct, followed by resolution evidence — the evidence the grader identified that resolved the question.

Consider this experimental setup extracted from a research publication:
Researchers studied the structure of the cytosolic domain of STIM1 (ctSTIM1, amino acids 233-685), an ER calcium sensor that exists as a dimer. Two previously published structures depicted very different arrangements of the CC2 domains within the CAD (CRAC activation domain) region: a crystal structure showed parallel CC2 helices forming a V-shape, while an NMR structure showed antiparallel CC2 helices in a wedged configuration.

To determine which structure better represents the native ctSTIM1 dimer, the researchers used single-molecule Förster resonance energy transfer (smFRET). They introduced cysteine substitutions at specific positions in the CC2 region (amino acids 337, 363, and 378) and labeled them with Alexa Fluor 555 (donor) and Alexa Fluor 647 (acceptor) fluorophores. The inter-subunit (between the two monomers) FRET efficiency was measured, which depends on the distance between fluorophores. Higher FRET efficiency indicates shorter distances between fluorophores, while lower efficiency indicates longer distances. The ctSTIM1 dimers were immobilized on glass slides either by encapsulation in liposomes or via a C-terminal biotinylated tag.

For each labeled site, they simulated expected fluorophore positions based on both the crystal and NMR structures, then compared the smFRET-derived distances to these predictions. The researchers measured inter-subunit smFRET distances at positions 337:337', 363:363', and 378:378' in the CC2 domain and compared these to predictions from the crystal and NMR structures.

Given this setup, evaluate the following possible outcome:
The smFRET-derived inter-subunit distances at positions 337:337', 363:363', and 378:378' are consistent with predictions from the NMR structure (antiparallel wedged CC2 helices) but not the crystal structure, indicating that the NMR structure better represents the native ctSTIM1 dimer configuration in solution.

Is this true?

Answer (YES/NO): NO